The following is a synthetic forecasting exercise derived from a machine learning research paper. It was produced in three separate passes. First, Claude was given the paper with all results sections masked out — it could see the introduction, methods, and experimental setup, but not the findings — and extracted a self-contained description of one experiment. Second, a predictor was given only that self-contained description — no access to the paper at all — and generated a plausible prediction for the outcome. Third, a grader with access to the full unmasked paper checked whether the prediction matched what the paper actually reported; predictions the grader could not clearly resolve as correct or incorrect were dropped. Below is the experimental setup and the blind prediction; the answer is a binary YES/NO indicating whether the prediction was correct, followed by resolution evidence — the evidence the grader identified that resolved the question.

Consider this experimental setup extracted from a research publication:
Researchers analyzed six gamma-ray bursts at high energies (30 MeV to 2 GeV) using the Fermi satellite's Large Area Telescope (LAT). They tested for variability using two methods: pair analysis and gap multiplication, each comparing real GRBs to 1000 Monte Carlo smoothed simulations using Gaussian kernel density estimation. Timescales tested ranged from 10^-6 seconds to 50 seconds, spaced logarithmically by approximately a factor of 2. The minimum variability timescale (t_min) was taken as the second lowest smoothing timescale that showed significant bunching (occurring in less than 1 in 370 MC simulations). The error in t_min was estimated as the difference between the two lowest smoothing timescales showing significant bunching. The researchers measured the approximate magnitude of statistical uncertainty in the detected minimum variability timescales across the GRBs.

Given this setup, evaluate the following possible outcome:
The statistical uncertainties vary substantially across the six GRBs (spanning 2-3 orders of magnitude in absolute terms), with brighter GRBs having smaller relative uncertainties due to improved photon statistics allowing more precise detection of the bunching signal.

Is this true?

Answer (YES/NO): NO